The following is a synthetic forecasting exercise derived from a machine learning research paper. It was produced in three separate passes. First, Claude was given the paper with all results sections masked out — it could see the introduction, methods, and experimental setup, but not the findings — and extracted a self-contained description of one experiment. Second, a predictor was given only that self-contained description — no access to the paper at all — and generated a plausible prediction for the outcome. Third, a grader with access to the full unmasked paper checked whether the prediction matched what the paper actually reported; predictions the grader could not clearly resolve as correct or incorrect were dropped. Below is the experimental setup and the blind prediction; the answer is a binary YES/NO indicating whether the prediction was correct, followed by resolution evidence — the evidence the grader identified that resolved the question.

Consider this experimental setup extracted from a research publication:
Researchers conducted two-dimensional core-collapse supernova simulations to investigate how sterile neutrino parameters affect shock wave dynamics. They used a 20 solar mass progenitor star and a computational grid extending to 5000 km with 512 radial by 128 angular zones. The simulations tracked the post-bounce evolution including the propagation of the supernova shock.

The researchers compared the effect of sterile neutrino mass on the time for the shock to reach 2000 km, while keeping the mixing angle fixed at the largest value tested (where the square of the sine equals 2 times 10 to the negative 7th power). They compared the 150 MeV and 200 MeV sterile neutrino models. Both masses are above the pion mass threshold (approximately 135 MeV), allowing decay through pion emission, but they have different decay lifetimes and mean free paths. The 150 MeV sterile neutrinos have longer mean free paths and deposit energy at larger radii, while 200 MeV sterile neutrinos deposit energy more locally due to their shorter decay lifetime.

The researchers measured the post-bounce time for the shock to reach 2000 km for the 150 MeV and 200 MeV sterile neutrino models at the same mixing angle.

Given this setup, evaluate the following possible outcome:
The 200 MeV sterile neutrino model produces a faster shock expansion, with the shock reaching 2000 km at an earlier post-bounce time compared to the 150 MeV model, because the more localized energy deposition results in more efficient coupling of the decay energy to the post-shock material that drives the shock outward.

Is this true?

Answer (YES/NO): YES